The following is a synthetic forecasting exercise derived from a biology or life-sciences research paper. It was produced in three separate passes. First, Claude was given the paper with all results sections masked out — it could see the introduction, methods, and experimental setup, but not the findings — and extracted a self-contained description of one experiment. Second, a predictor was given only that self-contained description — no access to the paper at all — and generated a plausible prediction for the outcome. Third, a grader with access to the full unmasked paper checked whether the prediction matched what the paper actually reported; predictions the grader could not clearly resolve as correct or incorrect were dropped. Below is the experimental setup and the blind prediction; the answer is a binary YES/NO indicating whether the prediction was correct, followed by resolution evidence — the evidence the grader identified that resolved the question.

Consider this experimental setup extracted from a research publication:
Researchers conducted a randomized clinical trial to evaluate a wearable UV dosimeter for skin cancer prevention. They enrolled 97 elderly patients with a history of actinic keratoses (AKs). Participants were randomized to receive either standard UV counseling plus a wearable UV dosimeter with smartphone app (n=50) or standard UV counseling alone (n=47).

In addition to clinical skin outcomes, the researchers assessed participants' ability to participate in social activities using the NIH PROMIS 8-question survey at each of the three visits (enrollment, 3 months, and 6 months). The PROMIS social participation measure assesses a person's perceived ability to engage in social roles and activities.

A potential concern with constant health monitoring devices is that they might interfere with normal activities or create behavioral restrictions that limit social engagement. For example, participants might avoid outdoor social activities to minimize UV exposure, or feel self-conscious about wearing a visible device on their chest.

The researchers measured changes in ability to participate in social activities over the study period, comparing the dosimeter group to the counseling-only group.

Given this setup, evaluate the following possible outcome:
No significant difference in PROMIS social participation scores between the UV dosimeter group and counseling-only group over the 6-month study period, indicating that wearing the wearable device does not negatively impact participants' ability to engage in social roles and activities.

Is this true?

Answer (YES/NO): NO